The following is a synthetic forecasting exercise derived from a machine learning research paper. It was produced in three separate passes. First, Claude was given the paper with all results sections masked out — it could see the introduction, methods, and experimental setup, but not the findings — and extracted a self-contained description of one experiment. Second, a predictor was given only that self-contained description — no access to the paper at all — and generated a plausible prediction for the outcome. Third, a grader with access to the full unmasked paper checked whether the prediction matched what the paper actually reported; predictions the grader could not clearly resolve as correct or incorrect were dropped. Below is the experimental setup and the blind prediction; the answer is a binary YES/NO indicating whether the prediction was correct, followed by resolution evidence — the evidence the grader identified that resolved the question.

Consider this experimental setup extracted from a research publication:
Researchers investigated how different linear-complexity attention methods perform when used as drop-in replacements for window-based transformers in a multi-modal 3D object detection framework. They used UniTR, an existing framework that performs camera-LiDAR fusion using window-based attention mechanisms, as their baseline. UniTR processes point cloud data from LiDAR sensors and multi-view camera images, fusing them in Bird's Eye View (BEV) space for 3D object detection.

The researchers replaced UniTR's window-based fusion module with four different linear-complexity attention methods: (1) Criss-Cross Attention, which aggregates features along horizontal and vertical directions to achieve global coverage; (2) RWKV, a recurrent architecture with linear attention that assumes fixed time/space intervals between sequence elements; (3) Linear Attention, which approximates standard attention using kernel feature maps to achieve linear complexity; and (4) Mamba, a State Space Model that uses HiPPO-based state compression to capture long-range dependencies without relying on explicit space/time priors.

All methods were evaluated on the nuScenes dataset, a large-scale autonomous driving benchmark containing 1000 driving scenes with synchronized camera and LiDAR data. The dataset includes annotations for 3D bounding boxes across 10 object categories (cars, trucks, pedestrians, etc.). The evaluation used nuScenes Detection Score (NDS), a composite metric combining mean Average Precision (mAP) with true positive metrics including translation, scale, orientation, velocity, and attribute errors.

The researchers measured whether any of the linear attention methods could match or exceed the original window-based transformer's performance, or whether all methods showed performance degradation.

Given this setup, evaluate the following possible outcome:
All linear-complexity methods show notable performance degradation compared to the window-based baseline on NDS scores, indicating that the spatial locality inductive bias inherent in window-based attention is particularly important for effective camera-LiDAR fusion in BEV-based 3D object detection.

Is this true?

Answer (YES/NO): NO